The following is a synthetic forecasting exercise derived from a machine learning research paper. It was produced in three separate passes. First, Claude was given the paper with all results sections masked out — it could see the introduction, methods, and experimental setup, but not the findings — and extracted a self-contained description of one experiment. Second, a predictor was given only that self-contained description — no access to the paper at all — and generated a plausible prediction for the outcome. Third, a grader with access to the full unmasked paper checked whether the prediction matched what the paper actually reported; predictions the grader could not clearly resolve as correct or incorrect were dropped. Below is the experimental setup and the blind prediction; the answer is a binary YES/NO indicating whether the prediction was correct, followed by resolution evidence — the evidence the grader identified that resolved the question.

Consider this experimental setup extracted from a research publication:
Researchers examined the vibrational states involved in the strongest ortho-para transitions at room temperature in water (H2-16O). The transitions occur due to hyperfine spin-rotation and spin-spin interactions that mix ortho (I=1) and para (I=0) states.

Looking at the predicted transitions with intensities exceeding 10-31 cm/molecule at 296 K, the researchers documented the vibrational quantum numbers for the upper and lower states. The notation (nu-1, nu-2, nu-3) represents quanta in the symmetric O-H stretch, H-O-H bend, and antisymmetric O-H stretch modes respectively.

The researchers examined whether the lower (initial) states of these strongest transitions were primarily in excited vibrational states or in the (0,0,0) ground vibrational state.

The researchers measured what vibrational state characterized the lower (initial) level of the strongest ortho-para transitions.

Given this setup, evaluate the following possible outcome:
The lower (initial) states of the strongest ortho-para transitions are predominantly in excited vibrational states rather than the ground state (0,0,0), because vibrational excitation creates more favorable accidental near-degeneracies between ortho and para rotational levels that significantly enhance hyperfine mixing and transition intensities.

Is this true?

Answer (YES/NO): NO